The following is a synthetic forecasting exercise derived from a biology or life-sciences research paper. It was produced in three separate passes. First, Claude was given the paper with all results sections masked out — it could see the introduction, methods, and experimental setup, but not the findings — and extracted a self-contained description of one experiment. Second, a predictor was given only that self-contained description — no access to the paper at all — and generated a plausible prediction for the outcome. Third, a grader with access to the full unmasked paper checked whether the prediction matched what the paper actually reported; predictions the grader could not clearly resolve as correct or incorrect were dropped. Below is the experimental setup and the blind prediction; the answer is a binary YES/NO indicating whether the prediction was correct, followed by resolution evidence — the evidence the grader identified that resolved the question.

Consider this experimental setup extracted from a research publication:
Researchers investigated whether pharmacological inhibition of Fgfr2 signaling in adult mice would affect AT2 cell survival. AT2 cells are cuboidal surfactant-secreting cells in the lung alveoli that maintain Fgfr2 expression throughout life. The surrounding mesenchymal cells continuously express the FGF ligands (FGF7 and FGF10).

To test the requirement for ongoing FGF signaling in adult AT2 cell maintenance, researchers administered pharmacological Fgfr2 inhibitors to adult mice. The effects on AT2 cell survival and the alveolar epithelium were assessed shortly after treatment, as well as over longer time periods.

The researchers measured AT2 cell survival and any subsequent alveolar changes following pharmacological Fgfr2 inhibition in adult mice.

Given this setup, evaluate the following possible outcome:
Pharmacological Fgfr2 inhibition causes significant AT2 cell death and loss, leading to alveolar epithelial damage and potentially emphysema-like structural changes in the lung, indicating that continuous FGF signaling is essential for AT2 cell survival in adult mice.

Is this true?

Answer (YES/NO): NO